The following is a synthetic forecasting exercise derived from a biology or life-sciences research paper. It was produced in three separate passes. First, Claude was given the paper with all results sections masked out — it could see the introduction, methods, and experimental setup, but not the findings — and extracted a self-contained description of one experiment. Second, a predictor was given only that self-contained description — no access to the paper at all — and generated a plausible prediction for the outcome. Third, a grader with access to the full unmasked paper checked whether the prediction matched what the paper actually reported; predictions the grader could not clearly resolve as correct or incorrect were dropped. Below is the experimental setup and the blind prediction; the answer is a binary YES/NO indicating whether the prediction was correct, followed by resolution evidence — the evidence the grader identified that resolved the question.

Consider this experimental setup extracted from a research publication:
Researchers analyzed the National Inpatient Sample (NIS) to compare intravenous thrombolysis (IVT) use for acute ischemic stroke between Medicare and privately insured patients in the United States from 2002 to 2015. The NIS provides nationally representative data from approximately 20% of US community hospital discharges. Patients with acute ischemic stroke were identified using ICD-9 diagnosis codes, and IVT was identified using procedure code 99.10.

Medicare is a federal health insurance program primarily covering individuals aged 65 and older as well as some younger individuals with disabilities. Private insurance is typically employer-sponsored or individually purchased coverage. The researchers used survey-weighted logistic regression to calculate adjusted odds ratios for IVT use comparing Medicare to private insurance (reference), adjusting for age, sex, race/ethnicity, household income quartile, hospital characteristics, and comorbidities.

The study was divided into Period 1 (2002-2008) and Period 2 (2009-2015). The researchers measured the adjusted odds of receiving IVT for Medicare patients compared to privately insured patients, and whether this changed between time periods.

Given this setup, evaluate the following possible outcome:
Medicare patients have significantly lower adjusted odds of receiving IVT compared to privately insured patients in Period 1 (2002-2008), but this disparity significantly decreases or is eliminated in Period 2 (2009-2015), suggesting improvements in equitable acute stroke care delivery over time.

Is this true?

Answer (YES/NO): YES